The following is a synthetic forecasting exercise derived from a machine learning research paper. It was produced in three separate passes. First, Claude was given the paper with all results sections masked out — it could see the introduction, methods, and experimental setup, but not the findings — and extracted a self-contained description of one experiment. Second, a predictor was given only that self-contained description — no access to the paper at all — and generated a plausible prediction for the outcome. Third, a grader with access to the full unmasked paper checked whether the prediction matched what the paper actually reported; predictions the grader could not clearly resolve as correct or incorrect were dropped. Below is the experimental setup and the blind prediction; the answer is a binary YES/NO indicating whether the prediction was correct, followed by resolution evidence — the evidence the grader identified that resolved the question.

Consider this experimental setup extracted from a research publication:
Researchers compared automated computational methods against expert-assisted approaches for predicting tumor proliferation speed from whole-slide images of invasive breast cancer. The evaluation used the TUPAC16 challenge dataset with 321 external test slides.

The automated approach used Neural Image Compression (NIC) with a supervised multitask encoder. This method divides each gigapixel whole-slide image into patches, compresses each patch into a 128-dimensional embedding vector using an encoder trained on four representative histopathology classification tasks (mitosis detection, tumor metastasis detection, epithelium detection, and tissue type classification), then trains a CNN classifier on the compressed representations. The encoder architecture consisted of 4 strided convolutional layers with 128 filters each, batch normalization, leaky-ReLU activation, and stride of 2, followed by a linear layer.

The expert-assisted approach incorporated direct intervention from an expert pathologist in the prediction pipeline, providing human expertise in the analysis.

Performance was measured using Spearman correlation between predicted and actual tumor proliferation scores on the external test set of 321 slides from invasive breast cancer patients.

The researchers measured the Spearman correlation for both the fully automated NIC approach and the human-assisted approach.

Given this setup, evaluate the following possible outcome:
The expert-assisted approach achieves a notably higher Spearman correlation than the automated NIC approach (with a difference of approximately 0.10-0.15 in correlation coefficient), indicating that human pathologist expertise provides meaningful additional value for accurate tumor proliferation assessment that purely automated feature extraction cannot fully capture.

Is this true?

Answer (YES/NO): NO